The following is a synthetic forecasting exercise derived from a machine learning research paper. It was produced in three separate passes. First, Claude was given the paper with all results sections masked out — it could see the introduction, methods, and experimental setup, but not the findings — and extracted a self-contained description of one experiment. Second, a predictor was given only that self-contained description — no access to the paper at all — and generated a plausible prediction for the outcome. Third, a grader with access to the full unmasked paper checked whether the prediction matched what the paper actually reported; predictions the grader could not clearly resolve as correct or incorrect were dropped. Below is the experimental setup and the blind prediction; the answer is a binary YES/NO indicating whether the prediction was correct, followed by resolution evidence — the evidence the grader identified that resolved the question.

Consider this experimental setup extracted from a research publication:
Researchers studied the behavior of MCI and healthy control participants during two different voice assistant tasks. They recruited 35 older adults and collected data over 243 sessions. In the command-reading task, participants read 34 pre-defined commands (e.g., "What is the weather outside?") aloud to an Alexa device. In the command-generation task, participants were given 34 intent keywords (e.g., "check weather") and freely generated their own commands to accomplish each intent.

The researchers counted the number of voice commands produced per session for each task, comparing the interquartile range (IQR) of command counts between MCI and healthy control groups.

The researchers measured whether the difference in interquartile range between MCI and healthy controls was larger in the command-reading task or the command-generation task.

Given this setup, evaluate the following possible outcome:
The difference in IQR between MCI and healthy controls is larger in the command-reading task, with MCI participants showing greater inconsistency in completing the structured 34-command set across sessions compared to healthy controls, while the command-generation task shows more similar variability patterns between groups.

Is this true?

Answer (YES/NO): NO